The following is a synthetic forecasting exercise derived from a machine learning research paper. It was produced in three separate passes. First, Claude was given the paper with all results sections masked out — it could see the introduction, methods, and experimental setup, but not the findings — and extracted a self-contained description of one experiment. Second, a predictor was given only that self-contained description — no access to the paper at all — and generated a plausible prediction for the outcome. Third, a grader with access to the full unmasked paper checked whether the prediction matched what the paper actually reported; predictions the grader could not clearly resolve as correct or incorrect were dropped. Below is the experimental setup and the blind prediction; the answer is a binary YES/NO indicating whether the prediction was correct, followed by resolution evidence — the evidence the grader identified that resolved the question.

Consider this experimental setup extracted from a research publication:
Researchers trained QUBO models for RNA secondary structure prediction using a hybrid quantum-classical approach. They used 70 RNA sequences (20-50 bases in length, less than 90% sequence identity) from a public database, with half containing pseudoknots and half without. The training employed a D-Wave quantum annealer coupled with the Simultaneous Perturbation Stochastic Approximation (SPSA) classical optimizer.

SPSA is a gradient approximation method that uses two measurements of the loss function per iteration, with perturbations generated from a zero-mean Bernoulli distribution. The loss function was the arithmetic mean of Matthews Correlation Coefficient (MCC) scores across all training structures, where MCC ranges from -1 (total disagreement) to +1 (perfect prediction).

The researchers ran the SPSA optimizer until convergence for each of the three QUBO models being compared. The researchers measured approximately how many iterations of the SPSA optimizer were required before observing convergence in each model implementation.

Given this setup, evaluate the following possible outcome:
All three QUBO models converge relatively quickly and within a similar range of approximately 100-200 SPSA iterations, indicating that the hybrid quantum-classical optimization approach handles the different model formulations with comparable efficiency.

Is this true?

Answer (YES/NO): NO